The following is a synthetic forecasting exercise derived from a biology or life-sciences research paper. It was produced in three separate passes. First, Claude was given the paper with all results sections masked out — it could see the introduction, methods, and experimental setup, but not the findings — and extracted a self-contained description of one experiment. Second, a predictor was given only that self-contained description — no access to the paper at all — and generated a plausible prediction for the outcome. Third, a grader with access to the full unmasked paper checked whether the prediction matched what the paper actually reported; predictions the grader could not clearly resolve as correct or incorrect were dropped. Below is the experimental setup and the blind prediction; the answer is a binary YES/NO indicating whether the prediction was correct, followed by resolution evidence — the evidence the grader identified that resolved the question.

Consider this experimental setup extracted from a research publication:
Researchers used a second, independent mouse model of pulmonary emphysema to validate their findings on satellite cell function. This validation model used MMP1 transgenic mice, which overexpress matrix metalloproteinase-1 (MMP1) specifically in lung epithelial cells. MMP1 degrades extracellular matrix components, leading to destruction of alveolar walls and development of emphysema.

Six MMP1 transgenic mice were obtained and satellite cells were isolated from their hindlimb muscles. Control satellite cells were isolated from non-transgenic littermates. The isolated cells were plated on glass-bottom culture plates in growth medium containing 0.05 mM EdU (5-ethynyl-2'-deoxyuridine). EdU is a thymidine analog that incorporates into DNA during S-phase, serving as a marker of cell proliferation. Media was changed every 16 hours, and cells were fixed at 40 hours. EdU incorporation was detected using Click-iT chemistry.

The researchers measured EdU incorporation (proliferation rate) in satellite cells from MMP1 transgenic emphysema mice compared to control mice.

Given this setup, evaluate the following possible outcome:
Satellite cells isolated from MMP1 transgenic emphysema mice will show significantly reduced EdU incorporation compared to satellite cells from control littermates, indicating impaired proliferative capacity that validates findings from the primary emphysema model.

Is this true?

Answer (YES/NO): YES